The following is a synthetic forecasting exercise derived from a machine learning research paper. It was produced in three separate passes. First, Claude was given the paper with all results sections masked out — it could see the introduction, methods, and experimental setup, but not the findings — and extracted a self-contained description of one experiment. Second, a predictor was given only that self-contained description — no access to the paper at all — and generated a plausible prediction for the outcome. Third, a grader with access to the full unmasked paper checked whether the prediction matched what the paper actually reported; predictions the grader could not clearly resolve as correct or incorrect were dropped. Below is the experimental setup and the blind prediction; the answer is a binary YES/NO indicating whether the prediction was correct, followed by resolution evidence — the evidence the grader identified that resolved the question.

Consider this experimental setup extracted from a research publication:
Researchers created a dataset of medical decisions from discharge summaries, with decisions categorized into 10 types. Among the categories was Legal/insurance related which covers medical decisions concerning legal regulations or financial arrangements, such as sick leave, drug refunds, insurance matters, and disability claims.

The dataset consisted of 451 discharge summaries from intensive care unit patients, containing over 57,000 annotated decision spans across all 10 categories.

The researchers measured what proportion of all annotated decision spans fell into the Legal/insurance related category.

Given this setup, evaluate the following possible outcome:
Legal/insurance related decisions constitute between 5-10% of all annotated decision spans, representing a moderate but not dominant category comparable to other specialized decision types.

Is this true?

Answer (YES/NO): NO